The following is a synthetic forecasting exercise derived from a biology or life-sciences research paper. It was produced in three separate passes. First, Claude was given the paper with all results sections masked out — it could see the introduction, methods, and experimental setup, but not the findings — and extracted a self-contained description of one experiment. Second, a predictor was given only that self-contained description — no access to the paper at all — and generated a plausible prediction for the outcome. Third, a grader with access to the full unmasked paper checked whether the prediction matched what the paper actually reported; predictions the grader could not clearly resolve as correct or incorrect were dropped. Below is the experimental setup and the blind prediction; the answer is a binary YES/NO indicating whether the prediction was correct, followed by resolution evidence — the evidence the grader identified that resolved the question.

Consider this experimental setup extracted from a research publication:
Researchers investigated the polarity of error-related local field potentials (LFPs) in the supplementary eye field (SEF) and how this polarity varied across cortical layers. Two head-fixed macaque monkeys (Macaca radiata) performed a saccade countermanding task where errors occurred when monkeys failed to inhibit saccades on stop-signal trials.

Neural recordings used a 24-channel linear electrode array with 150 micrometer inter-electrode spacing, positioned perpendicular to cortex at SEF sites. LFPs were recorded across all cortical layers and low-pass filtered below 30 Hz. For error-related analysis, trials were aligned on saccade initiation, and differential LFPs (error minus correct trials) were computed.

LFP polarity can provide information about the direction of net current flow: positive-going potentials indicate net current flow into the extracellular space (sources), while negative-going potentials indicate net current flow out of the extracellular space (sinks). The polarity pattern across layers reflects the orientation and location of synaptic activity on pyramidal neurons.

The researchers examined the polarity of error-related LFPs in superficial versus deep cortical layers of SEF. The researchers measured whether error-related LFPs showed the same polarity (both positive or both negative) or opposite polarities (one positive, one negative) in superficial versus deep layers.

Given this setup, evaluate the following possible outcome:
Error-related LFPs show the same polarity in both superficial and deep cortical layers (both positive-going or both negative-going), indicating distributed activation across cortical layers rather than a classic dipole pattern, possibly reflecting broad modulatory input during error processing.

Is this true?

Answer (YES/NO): YES